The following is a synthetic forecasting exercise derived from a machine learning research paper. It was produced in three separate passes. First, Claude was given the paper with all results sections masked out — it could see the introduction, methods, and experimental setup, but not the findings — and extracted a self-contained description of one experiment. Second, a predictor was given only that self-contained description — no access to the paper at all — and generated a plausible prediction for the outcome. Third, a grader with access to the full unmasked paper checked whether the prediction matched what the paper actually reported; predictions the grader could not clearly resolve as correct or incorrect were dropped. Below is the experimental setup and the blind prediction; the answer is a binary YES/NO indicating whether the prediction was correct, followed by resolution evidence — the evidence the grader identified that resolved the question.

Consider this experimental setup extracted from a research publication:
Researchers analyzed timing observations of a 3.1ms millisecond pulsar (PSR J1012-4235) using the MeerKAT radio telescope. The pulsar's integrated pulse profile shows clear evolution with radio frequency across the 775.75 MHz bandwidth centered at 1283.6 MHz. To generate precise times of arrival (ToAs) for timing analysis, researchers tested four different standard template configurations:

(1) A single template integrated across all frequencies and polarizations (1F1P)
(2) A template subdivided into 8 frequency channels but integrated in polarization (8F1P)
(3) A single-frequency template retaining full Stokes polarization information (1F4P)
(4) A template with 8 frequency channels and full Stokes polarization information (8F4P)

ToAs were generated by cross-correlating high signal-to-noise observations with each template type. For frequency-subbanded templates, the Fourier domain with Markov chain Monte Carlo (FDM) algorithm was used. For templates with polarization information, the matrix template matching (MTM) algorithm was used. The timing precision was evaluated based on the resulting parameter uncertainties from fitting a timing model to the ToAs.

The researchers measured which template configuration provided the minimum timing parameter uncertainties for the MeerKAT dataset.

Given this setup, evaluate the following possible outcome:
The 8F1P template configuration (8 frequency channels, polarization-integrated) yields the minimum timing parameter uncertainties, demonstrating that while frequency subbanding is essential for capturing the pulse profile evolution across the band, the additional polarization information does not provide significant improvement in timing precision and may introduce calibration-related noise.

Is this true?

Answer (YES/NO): YES